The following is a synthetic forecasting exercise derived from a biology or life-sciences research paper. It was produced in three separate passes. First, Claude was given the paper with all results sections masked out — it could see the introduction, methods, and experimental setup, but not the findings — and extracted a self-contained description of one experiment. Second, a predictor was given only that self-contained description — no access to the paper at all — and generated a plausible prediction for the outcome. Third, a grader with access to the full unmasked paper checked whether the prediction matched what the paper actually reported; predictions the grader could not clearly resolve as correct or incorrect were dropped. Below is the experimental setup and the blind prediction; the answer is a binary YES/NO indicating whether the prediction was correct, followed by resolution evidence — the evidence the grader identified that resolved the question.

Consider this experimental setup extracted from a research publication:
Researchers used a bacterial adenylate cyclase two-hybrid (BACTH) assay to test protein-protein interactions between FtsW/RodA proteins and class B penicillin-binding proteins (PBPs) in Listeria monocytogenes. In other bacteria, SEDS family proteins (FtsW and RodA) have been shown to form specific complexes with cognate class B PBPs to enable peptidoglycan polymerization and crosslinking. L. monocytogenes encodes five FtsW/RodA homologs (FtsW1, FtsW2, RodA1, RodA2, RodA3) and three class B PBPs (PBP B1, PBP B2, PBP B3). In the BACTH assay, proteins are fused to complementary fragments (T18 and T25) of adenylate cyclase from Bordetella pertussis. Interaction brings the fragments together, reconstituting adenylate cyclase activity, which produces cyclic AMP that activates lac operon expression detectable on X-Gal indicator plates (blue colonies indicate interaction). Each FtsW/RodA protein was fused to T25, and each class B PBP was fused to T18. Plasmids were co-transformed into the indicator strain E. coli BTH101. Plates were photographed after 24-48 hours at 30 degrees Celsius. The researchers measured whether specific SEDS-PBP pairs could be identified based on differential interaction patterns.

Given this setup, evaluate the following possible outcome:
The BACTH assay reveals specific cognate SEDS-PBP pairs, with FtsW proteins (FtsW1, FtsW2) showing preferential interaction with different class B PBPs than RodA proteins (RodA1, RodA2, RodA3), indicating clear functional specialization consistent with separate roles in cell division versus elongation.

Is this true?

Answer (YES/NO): NO